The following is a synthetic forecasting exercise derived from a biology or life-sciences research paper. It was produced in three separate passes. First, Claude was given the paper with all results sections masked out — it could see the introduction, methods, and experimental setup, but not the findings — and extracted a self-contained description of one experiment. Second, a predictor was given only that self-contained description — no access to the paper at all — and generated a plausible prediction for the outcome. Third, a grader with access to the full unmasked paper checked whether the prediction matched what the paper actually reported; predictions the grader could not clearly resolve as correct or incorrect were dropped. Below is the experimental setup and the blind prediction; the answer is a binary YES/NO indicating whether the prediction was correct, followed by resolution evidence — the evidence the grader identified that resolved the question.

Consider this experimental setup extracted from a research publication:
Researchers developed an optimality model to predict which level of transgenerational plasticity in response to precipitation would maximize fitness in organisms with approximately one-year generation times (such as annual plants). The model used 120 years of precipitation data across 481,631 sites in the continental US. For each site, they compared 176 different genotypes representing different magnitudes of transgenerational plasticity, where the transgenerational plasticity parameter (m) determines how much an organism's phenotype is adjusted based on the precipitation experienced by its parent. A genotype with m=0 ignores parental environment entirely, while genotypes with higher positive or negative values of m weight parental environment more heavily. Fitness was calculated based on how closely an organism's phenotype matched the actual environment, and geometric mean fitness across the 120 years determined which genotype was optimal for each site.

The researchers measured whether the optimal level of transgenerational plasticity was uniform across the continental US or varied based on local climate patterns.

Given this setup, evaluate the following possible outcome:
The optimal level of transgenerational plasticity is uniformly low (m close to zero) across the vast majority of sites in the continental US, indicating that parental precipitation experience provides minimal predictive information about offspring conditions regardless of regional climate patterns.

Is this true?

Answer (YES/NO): NO